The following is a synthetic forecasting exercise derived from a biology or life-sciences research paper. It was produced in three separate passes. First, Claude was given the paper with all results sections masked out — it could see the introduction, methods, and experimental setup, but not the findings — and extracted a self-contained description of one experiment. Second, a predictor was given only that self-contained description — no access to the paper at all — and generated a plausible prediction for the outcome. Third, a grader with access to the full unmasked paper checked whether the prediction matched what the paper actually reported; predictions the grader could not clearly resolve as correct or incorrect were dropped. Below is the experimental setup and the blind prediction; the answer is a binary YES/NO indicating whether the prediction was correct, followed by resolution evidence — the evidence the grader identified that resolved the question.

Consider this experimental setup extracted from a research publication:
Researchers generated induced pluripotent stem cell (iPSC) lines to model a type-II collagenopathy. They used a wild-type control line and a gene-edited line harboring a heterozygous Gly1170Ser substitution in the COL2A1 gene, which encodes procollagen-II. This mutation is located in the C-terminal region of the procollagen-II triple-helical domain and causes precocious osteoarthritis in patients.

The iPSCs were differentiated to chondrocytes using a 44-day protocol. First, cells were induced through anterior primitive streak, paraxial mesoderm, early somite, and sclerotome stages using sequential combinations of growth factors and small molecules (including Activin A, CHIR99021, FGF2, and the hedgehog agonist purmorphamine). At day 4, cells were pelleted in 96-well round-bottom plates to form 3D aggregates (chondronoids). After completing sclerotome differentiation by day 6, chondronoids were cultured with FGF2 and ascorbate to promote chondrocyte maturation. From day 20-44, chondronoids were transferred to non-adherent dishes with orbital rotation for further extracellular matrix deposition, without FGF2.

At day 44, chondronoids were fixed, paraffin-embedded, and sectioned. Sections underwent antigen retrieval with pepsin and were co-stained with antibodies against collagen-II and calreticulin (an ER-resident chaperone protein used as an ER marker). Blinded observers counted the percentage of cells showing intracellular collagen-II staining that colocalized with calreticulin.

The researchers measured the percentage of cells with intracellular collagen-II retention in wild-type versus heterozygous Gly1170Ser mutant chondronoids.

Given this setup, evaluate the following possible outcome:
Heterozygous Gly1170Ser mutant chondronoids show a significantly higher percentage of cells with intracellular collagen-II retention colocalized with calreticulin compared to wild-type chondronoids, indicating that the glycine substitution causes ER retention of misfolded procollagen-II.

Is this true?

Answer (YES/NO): YES